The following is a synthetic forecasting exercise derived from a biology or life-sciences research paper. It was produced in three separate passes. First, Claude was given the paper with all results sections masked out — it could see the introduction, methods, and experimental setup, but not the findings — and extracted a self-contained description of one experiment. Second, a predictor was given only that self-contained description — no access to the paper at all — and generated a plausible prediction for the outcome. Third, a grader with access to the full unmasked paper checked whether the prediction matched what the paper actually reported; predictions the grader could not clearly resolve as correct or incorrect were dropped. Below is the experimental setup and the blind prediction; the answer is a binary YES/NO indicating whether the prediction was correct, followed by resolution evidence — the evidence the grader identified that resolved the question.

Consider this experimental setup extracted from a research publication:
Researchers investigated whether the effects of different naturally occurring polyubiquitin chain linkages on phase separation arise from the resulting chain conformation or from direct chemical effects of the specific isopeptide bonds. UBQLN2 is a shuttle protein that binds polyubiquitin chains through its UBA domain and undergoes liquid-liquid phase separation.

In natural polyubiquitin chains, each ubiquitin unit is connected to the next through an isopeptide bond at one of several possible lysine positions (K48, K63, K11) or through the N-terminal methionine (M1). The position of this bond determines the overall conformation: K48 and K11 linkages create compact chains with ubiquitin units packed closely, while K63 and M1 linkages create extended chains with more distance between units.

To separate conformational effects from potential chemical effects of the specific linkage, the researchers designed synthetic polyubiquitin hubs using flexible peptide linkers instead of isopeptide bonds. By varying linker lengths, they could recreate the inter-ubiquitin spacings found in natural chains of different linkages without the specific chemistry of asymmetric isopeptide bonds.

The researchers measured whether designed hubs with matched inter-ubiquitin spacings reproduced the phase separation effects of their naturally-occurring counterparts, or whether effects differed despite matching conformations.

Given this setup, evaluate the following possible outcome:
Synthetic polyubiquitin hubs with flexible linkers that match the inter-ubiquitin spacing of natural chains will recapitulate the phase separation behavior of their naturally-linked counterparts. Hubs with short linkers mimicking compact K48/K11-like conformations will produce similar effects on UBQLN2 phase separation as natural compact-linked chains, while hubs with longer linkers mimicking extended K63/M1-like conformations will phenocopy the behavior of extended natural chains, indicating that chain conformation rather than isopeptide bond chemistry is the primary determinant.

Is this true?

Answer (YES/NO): YES